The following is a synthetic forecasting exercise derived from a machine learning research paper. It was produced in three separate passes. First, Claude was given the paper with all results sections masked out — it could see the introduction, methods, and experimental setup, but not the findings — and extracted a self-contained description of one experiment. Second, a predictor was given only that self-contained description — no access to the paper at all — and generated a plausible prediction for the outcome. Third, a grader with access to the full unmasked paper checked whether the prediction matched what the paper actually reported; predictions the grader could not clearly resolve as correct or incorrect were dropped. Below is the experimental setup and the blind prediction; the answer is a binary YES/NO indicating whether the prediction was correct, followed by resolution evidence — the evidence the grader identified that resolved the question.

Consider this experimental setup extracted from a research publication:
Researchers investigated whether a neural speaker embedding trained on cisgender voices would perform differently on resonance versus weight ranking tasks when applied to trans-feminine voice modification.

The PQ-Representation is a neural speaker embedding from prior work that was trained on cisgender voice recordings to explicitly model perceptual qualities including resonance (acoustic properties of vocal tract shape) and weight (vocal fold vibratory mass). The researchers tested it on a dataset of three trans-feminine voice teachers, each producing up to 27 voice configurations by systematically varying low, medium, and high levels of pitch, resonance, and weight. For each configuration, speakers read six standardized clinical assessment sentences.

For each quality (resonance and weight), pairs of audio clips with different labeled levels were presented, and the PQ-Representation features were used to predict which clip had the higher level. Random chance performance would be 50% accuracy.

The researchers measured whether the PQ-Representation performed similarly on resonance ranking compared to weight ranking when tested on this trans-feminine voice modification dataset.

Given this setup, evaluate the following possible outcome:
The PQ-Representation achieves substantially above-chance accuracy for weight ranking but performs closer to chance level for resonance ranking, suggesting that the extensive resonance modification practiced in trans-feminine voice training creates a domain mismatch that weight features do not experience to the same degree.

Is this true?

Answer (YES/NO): YES